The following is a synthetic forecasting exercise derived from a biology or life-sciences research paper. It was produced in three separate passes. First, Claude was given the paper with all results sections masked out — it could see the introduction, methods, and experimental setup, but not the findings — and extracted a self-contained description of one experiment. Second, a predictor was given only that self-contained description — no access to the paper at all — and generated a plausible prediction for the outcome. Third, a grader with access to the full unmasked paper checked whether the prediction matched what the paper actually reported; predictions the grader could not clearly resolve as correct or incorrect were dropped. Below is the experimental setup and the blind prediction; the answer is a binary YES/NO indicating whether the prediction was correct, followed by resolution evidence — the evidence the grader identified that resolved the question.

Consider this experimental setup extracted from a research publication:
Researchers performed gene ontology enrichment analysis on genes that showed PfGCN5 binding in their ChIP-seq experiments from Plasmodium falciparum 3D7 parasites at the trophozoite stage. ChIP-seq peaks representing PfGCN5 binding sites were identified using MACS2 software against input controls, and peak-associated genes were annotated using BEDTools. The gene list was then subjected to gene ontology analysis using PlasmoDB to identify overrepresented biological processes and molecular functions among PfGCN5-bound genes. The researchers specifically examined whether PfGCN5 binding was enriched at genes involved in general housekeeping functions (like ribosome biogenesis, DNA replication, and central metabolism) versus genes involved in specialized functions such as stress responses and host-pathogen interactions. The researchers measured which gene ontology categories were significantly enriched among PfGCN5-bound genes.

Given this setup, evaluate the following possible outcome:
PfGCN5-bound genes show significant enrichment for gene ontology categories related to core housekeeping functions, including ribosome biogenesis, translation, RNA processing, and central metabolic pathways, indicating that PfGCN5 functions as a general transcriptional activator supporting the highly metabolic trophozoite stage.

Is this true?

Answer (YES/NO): NO